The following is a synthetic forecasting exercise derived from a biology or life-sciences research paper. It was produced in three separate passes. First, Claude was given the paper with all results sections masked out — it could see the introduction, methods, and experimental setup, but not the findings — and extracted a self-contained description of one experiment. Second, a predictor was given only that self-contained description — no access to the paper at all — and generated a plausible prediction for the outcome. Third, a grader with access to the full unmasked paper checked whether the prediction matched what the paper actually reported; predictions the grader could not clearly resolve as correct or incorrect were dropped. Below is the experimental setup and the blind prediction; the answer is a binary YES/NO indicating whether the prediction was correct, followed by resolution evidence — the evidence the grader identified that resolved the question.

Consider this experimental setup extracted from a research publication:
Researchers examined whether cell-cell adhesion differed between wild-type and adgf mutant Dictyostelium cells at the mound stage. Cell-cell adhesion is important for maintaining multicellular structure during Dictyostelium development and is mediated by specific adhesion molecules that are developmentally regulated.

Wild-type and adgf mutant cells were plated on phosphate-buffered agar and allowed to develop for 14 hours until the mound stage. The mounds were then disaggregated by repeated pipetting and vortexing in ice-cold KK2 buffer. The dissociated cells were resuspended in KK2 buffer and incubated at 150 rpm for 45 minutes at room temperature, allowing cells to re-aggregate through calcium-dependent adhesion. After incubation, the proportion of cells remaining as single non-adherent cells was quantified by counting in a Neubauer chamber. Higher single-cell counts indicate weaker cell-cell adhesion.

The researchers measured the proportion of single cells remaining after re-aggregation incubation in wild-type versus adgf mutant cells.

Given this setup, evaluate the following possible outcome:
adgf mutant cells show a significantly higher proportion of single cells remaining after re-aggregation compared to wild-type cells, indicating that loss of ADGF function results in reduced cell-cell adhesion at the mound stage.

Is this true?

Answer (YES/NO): NO